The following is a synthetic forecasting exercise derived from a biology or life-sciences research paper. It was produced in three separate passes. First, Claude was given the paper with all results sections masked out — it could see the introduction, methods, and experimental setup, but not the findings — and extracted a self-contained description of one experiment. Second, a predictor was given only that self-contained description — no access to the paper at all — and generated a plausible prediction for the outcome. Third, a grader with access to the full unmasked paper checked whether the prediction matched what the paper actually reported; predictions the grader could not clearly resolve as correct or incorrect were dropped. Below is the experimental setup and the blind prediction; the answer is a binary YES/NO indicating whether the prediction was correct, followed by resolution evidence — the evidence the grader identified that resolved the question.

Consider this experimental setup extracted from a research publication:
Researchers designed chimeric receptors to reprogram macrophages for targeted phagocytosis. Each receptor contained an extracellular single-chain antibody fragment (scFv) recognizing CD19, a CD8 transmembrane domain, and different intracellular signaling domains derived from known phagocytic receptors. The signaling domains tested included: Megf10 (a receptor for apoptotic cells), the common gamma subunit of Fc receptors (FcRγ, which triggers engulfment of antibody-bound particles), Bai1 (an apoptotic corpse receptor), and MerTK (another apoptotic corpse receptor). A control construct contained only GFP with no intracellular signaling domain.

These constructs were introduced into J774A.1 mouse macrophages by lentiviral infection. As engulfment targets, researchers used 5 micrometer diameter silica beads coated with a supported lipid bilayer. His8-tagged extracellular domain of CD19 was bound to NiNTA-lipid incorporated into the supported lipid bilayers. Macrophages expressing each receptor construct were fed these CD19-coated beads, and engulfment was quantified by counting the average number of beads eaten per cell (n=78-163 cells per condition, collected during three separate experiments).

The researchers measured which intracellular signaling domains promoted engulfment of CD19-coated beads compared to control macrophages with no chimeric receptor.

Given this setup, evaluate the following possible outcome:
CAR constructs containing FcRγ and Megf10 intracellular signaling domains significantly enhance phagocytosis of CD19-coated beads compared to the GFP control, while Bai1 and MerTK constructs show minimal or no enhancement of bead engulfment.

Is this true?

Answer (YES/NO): YES